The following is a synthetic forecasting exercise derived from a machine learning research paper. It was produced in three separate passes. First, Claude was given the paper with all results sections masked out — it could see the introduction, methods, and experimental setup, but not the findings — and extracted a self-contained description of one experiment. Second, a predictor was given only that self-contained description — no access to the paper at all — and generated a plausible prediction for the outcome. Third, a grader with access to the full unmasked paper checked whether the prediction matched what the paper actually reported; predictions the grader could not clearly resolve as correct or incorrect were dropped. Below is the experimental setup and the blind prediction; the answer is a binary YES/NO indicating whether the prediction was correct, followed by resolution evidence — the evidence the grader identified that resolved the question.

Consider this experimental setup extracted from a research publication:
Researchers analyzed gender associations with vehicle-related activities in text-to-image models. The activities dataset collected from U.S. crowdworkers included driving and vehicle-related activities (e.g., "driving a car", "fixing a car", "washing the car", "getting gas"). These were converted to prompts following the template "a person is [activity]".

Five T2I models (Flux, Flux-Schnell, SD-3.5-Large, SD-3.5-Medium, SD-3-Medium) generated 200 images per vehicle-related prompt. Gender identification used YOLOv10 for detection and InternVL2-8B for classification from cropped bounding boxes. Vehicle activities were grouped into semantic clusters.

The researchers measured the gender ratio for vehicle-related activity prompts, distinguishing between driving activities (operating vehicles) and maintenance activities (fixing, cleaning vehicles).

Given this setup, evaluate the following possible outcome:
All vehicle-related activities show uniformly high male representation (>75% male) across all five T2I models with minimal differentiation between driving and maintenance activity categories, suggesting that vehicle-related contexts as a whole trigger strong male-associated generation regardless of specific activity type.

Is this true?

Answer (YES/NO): YES